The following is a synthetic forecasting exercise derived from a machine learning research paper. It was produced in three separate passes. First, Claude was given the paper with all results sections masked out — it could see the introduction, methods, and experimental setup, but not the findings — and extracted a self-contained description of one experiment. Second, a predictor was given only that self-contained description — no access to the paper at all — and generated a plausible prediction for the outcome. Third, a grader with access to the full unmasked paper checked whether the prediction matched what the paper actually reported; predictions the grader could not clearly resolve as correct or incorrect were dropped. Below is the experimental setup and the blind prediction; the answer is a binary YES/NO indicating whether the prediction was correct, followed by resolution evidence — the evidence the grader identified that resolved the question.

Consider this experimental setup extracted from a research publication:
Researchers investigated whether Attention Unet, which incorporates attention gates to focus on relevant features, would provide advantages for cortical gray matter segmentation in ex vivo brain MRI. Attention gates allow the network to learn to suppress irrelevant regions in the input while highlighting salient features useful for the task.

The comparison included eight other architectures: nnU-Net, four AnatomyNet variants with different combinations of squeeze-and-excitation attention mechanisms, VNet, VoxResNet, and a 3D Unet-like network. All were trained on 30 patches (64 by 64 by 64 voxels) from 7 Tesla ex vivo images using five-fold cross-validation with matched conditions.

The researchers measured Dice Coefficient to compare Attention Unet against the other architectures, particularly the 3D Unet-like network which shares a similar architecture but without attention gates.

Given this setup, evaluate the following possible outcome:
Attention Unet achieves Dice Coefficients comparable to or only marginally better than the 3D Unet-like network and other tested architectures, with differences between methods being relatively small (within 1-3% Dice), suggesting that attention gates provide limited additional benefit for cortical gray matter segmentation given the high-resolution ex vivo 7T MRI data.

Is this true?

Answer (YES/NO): NO